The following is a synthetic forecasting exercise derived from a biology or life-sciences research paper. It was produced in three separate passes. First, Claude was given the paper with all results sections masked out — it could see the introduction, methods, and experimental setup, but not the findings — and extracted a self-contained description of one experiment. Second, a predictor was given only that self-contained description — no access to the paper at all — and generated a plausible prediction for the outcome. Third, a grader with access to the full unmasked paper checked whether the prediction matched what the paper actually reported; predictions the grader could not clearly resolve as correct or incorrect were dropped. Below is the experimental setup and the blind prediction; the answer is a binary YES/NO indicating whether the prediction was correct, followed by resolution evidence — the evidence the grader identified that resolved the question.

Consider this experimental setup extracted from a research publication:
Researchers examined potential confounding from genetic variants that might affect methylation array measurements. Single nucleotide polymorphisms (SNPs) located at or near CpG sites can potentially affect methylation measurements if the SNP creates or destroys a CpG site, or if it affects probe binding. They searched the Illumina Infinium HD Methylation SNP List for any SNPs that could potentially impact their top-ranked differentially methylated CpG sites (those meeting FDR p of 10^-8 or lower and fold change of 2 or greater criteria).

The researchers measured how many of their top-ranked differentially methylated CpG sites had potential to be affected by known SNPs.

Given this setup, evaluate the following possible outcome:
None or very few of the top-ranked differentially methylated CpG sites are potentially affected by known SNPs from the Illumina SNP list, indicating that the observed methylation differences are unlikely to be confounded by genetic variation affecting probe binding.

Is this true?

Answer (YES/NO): YES